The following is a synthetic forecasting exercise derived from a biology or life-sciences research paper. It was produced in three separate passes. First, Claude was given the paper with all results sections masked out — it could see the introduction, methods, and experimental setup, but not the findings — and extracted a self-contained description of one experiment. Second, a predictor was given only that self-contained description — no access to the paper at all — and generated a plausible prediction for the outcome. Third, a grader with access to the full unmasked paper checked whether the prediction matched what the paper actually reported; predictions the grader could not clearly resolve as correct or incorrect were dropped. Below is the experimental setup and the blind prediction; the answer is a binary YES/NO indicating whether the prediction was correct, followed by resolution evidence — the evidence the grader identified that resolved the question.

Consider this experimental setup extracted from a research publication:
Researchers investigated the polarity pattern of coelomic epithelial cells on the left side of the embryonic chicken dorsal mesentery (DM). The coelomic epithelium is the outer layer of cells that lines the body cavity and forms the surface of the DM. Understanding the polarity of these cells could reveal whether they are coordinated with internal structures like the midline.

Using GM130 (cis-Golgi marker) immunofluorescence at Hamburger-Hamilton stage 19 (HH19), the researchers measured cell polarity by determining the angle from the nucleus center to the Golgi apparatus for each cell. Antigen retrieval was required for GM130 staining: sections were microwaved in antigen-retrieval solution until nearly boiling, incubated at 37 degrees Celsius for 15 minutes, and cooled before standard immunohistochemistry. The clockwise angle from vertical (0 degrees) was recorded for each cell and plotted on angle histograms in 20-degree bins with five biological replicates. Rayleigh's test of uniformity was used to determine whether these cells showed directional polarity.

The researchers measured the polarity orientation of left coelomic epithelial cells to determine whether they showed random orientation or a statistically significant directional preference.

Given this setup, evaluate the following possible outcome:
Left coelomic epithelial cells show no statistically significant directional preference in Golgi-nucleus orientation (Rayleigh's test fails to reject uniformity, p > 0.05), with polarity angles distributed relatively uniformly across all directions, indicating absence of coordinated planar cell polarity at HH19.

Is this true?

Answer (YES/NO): NO